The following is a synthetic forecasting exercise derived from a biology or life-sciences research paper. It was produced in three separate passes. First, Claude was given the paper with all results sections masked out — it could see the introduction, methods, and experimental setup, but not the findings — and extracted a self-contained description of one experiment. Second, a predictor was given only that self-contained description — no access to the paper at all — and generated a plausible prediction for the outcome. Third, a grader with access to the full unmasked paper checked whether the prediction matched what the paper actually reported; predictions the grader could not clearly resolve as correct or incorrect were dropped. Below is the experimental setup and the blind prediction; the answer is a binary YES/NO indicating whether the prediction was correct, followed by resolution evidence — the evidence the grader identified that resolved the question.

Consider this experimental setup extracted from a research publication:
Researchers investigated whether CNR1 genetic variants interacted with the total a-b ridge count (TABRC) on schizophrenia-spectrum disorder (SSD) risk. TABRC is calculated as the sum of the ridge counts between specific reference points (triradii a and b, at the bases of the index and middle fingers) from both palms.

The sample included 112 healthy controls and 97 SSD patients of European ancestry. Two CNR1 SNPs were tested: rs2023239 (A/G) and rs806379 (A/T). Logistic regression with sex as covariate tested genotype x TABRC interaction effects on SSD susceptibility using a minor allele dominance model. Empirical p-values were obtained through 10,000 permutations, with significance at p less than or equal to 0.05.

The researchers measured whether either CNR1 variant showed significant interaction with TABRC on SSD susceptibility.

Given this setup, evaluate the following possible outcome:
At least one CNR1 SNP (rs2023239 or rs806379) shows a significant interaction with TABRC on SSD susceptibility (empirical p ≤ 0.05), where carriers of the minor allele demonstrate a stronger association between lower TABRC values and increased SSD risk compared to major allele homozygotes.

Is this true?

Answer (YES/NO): NO